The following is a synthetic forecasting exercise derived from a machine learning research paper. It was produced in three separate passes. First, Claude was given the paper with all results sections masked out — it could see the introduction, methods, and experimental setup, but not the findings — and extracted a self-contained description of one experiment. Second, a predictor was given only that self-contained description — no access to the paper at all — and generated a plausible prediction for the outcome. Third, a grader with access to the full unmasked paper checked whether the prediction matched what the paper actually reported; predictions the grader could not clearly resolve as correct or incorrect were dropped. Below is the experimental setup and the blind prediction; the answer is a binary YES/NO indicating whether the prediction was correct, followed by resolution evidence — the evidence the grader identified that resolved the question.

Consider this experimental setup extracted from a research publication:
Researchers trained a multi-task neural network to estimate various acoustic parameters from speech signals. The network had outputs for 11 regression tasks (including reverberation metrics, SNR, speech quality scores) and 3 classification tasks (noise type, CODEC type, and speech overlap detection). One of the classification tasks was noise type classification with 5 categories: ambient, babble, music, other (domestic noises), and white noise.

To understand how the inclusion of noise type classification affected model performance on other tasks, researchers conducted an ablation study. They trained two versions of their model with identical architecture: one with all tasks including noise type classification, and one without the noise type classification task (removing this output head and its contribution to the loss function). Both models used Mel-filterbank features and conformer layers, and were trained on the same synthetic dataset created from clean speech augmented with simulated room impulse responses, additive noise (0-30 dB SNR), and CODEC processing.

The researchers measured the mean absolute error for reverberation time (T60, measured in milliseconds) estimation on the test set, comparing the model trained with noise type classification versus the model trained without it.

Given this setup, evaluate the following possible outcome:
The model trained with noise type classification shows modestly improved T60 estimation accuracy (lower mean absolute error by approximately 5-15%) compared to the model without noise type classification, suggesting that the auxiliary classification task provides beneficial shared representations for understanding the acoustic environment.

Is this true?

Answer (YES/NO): YES